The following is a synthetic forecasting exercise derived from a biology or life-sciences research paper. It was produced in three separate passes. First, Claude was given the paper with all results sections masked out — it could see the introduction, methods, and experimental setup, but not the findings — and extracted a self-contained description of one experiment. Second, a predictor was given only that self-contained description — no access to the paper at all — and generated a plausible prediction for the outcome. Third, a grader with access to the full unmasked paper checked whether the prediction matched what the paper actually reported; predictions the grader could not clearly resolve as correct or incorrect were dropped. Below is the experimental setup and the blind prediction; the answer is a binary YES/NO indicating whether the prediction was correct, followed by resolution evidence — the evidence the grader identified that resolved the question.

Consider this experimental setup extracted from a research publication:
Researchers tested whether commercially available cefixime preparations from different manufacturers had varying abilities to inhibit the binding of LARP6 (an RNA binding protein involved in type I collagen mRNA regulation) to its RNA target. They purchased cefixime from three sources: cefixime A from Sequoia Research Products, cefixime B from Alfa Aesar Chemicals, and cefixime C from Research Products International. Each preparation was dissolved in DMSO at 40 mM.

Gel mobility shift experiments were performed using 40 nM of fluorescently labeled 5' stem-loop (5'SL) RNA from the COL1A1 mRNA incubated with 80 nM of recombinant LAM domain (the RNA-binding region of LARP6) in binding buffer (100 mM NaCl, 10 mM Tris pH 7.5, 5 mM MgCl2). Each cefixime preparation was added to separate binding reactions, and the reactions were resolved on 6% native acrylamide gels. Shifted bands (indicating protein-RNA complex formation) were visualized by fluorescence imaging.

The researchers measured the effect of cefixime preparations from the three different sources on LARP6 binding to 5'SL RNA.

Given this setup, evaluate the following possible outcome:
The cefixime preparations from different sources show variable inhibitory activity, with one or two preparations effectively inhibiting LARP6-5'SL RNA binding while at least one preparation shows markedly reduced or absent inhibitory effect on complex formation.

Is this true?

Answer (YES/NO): YES